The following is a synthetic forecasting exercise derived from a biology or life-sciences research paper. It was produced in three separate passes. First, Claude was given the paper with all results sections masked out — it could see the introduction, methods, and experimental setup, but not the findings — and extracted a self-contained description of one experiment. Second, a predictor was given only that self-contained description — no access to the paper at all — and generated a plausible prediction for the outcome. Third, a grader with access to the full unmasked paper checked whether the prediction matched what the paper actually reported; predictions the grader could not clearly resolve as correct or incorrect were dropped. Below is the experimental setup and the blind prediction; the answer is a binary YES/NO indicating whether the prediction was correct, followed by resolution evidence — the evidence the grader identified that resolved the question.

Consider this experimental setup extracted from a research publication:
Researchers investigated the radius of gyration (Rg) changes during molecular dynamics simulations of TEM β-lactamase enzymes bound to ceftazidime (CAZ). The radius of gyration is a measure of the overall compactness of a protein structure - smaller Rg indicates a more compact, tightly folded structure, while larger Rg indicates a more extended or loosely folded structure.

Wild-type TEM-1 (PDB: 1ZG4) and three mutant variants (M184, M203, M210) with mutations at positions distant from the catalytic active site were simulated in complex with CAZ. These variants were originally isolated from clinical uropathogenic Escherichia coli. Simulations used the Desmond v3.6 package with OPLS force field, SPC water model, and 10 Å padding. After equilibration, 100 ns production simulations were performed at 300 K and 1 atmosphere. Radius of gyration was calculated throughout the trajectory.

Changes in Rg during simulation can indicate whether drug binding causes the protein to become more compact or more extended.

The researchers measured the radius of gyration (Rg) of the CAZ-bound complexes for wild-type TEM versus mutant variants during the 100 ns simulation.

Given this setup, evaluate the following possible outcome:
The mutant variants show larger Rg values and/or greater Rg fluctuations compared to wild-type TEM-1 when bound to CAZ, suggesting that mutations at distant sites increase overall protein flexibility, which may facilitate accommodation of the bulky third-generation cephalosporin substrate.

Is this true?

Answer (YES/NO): NO